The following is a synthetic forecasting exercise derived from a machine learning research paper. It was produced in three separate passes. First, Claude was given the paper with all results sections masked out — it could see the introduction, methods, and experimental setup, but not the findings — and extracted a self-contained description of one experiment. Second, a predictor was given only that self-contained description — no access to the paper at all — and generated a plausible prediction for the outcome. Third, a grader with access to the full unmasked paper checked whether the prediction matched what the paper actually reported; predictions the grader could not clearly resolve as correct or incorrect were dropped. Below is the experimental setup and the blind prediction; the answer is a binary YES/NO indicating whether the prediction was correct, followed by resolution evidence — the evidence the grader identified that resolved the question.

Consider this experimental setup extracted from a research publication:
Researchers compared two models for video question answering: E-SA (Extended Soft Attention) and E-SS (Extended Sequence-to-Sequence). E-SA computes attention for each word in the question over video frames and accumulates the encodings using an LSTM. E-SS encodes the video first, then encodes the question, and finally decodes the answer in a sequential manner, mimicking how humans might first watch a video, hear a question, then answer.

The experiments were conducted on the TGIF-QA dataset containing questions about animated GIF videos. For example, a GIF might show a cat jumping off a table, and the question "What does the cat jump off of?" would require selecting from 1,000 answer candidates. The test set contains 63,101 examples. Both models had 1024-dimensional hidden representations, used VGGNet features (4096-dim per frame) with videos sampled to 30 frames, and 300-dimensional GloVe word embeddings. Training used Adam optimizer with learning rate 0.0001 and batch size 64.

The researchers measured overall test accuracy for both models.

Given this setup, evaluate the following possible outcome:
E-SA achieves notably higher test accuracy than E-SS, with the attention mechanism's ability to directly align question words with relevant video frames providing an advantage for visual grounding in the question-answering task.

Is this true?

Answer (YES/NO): NO